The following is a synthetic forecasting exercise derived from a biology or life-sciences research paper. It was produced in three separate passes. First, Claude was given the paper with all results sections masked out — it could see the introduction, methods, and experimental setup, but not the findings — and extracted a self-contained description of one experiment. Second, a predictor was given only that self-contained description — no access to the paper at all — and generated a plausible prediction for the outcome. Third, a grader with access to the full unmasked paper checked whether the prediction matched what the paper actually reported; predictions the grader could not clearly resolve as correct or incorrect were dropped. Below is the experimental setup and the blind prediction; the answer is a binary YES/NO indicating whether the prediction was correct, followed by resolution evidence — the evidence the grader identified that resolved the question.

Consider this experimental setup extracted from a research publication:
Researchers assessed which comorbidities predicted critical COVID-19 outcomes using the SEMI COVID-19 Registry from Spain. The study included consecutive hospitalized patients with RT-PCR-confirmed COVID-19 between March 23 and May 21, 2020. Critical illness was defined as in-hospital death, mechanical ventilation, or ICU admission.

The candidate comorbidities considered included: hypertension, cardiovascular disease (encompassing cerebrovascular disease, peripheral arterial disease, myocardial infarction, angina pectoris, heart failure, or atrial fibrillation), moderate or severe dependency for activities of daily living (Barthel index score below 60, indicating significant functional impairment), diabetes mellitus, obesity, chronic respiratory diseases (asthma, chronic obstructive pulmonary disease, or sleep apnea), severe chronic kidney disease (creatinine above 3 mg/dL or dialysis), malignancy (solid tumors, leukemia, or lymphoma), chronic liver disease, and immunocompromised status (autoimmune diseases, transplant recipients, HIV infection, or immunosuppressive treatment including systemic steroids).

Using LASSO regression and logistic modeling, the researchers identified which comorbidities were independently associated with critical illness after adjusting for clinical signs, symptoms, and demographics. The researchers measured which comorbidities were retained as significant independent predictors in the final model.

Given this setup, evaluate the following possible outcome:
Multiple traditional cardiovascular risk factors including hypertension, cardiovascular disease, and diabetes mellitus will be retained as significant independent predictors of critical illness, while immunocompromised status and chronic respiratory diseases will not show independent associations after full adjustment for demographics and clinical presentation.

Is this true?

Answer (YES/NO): NO